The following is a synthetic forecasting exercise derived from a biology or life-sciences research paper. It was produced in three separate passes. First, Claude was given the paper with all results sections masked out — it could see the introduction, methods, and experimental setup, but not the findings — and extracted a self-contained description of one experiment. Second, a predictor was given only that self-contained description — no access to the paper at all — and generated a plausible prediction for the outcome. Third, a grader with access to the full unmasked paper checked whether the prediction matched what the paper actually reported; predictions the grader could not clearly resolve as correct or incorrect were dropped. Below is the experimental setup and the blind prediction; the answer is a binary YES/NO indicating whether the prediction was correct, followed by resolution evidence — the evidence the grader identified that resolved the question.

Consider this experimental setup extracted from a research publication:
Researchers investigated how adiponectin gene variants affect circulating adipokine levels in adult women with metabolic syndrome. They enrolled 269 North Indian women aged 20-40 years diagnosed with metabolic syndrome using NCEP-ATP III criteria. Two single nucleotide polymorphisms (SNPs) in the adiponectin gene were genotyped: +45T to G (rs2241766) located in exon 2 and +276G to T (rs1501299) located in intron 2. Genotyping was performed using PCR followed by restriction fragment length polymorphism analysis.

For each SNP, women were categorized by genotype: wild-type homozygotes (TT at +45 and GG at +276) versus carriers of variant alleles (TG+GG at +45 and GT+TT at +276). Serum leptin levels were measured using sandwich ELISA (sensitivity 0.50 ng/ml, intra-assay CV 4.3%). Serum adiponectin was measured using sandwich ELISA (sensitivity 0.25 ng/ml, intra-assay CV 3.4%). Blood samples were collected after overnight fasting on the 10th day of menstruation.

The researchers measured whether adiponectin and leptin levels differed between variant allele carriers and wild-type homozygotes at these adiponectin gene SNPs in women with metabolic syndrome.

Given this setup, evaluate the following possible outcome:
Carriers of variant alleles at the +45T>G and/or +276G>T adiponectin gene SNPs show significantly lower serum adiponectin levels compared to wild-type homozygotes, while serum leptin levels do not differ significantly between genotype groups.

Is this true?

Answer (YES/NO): NO